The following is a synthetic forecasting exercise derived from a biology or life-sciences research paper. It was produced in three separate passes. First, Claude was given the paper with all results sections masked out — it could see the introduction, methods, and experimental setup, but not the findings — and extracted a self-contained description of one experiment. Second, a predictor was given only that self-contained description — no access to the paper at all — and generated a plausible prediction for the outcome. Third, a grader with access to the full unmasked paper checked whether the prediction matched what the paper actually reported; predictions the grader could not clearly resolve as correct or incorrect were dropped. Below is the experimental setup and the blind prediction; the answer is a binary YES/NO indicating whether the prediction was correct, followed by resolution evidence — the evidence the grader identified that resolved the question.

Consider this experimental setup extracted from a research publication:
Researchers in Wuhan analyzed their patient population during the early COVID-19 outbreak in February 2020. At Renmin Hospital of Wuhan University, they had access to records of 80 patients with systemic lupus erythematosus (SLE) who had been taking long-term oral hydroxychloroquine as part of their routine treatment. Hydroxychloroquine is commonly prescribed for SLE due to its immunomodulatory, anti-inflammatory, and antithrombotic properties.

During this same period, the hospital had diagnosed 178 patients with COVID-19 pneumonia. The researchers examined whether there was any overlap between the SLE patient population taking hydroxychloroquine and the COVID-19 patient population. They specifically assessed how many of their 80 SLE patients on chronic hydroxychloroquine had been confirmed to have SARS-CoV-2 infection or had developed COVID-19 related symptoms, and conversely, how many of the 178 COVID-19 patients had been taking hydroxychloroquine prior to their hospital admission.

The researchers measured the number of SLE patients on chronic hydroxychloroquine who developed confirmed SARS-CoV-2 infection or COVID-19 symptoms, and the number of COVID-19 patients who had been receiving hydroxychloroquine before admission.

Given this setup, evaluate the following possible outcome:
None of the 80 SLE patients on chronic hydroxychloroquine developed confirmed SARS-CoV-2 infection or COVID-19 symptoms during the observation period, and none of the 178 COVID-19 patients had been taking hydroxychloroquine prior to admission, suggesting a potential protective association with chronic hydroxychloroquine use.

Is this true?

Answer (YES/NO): YES